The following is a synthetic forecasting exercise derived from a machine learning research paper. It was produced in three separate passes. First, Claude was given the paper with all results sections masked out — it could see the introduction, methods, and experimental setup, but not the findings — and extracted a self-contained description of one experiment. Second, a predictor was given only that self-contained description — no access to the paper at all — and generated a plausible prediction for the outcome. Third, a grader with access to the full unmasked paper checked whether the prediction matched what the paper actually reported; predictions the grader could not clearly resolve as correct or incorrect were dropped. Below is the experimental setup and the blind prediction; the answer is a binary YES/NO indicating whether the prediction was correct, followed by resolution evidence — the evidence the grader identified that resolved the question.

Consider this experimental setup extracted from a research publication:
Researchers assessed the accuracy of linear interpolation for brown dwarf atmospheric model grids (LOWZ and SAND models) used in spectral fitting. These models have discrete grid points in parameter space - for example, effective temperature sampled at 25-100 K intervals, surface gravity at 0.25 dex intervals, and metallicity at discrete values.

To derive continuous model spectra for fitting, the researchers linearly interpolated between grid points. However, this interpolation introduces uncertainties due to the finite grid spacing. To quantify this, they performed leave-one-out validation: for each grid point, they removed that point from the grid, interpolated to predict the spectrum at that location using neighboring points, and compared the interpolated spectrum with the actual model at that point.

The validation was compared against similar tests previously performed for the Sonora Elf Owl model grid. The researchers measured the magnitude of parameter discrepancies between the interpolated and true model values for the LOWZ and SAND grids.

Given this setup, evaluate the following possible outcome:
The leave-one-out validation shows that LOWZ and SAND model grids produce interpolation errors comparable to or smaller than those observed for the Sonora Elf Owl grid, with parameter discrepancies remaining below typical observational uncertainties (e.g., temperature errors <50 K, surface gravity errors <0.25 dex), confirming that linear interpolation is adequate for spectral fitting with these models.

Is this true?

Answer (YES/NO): YES